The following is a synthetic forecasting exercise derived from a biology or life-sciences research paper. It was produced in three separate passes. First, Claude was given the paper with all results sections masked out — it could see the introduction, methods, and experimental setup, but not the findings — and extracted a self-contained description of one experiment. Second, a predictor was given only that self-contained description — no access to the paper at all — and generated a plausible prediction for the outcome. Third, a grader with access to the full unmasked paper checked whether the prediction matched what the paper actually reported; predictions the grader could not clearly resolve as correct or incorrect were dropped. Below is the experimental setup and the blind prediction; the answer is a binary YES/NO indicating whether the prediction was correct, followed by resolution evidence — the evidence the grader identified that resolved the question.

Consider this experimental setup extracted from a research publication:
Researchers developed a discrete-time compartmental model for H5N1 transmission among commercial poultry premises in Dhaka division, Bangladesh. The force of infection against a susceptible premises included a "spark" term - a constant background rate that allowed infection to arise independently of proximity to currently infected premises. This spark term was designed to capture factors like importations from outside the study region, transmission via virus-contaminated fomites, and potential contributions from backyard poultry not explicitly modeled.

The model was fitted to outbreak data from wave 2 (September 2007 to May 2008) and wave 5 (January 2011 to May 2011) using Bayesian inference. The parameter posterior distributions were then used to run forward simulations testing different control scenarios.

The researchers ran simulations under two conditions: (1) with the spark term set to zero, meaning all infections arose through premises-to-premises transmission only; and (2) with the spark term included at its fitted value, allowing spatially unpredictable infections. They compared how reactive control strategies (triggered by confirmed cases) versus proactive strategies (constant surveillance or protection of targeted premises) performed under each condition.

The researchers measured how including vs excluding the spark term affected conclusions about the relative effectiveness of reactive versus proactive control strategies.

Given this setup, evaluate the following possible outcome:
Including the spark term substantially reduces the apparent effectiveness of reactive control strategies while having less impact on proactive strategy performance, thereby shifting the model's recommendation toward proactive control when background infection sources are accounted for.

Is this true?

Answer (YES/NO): NO